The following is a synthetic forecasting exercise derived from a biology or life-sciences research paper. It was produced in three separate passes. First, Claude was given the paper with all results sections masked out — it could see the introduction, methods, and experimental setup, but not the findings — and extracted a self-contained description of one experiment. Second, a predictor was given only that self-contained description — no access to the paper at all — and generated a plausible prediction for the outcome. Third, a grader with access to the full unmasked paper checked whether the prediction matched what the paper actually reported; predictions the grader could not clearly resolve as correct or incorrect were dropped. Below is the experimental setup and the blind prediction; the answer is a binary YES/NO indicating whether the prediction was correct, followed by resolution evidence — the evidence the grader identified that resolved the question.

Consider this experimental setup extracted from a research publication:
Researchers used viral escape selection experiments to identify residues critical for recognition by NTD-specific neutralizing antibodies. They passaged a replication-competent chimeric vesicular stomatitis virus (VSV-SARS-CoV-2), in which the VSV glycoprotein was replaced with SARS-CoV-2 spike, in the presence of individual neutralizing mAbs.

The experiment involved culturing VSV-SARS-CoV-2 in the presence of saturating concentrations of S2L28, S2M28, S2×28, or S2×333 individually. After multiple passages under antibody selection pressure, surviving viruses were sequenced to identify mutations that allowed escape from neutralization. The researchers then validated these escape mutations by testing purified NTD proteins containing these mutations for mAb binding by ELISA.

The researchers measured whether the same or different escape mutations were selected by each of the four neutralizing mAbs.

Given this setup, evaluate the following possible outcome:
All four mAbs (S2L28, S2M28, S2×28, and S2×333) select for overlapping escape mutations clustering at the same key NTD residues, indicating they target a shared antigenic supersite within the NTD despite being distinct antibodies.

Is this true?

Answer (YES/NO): YES